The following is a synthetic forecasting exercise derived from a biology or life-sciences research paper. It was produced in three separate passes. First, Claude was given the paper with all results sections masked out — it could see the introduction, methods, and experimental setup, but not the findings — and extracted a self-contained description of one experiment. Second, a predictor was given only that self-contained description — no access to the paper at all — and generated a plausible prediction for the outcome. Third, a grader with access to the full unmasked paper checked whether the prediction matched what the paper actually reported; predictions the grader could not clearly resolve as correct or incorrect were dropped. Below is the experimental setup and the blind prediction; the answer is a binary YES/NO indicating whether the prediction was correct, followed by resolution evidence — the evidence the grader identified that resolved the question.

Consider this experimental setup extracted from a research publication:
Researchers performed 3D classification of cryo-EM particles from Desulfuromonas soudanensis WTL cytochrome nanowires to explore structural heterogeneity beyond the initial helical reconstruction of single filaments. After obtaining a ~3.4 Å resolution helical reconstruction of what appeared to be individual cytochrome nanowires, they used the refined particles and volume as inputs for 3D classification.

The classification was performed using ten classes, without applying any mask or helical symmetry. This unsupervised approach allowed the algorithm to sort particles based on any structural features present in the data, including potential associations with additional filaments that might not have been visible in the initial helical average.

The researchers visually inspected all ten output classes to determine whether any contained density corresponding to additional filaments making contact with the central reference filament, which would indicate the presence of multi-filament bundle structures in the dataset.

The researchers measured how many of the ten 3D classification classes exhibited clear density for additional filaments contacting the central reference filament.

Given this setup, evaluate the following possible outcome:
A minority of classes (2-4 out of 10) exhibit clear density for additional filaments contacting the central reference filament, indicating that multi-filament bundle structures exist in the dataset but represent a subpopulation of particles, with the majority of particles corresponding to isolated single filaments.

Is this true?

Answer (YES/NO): NO